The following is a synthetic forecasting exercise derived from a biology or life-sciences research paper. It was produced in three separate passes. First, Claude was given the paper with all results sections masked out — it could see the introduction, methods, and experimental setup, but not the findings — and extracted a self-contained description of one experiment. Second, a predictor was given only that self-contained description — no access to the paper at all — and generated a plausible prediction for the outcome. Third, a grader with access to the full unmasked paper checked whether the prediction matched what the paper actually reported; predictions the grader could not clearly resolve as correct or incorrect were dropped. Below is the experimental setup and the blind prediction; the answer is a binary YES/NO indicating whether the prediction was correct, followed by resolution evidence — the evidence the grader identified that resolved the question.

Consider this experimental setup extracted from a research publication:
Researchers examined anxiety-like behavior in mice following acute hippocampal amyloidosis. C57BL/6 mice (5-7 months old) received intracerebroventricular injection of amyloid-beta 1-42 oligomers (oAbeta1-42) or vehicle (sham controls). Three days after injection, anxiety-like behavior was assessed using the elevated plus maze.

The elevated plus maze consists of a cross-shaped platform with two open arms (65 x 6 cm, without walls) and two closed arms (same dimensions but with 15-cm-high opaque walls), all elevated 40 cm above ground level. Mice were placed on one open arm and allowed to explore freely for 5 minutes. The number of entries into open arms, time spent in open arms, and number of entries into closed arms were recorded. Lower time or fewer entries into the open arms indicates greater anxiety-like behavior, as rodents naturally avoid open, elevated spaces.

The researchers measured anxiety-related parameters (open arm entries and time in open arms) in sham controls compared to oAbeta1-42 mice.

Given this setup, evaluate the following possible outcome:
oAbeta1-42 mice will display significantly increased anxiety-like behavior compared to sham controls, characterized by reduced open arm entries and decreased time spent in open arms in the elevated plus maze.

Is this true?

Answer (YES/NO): NO